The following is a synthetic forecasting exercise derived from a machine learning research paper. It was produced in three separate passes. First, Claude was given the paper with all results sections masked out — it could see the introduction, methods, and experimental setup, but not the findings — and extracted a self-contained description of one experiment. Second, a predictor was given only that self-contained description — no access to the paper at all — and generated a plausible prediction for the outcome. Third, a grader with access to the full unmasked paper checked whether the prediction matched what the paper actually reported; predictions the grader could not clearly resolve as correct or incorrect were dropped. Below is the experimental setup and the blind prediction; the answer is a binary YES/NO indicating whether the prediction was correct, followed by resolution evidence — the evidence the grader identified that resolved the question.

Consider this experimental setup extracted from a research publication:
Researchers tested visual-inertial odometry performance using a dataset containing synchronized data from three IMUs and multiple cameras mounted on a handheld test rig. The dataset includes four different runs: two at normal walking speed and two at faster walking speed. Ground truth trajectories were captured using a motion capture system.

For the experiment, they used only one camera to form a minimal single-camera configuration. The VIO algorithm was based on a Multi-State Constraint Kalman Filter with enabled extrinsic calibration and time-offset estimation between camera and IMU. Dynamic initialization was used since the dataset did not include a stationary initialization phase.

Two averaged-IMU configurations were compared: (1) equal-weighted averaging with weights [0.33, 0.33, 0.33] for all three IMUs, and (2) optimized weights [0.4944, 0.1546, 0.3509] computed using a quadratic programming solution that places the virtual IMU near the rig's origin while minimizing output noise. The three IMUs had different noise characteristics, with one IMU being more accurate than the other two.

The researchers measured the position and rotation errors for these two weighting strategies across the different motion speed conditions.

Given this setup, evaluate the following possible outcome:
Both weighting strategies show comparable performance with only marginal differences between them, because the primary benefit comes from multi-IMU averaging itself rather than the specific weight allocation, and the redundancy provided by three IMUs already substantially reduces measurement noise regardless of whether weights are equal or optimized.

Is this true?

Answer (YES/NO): NO